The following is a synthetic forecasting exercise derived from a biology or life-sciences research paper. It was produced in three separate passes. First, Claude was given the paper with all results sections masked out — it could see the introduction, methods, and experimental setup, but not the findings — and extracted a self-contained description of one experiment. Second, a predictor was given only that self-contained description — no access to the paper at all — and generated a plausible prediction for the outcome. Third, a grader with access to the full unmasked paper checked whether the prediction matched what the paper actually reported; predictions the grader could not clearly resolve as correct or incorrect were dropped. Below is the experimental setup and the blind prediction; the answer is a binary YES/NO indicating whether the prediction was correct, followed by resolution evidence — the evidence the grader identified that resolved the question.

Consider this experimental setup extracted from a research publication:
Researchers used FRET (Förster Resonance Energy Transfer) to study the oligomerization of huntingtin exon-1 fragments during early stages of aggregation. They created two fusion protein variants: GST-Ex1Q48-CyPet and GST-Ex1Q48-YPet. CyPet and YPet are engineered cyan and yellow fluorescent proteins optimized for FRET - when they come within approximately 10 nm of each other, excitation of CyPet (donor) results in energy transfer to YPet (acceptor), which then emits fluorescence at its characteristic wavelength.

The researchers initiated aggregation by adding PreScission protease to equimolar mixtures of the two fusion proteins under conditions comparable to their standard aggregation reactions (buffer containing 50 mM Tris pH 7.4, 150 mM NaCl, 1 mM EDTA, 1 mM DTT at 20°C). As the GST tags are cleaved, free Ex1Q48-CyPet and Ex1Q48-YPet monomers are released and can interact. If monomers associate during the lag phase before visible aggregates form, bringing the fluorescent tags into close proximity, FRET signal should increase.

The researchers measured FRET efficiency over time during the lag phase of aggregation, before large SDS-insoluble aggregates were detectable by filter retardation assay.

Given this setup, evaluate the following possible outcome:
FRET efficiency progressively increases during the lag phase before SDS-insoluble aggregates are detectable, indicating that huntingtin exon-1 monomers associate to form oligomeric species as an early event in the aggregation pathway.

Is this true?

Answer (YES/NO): NO